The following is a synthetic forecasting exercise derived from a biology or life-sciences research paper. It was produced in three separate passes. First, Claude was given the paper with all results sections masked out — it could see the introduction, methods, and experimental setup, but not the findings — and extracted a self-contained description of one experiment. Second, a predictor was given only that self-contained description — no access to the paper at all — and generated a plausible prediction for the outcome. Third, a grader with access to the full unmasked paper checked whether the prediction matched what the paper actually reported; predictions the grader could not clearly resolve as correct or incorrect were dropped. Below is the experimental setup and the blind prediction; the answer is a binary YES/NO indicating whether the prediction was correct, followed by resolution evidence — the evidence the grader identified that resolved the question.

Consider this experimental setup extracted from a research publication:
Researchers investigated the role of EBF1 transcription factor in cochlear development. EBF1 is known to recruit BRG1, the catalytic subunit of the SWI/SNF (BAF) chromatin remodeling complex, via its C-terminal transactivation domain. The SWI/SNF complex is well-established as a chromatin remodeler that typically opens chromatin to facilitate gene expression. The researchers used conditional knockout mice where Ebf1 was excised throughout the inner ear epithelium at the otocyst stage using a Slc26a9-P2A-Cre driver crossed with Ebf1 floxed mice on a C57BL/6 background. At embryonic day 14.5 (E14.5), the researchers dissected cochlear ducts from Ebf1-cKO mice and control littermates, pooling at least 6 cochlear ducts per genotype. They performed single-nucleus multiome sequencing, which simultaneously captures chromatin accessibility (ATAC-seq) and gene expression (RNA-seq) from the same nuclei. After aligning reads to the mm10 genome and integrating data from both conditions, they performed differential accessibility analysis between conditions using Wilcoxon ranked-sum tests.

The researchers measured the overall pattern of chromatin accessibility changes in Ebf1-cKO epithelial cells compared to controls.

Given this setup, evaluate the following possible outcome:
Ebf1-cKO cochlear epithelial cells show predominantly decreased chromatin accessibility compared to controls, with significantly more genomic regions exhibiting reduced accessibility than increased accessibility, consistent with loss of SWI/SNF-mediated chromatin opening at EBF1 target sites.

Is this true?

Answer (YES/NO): NO